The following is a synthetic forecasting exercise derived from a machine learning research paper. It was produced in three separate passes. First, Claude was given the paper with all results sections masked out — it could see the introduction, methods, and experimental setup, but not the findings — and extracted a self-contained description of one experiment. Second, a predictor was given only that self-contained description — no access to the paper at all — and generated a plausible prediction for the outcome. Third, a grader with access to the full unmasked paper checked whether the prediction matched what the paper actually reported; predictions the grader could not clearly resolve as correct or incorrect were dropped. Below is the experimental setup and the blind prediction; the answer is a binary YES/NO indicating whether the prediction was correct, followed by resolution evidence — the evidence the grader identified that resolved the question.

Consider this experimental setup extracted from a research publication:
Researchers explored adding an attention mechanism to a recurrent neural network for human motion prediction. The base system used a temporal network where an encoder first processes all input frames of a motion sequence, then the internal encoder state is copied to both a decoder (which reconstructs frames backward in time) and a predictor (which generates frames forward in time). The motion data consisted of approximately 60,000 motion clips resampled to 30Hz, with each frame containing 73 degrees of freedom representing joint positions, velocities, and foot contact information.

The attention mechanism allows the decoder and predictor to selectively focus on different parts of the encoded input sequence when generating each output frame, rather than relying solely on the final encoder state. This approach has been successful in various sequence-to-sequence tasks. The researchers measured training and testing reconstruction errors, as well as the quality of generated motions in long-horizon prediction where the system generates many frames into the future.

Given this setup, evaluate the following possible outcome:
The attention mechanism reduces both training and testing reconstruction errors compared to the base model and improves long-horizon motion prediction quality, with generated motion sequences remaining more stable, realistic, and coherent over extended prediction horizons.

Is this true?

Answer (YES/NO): NO